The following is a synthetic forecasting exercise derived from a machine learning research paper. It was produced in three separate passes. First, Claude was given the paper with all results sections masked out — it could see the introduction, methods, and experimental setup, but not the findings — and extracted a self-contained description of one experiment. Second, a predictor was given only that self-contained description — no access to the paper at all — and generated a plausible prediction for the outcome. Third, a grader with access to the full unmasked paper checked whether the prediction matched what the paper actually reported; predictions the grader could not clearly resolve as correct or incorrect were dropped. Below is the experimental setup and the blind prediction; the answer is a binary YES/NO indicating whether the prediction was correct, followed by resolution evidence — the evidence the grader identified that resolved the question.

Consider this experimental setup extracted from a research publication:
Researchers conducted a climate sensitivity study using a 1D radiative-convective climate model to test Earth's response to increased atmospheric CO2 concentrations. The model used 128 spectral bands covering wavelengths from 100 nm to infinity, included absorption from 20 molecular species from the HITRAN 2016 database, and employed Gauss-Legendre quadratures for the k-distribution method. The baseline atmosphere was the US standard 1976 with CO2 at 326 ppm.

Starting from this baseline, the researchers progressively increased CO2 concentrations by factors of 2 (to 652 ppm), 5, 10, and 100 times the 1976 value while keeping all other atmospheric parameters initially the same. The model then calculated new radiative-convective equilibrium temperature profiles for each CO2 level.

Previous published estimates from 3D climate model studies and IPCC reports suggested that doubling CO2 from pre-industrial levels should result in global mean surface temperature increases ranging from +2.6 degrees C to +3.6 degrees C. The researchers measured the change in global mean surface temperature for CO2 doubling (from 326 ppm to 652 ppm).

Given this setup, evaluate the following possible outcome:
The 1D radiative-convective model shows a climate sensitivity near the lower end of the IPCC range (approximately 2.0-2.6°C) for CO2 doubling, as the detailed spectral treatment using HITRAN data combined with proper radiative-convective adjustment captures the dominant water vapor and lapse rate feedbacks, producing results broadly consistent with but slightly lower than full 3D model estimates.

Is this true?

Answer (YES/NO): NO